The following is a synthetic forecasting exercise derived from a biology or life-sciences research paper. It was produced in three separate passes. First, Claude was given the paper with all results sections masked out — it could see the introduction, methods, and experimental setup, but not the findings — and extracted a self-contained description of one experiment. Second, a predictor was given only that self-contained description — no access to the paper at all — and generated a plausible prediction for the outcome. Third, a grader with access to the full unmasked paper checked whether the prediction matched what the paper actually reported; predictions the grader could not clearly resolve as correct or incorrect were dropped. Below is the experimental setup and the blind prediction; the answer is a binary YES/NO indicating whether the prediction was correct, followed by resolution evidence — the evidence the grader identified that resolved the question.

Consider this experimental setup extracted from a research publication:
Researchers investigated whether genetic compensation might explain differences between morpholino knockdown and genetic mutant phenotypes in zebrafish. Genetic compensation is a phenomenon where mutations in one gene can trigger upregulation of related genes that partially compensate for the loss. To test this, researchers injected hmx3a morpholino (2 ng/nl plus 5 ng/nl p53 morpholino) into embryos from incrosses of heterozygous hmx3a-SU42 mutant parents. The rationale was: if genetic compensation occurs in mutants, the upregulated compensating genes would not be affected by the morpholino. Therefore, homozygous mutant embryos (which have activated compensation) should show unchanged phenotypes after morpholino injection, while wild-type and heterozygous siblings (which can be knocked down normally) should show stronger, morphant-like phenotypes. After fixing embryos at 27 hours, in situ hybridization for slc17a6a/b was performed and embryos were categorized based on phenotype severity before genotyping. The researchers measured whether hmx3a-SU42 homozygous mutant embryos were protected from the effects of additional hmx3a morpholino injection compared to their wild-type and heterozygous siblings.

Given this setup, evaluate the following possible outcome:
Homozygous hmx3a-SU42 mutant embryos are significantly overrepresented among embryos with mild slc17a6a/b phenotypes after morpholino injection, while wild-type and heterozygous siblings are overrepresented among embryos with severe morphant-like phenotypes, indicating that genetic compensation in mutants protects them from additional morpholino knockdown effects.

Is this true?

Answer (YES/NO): NO